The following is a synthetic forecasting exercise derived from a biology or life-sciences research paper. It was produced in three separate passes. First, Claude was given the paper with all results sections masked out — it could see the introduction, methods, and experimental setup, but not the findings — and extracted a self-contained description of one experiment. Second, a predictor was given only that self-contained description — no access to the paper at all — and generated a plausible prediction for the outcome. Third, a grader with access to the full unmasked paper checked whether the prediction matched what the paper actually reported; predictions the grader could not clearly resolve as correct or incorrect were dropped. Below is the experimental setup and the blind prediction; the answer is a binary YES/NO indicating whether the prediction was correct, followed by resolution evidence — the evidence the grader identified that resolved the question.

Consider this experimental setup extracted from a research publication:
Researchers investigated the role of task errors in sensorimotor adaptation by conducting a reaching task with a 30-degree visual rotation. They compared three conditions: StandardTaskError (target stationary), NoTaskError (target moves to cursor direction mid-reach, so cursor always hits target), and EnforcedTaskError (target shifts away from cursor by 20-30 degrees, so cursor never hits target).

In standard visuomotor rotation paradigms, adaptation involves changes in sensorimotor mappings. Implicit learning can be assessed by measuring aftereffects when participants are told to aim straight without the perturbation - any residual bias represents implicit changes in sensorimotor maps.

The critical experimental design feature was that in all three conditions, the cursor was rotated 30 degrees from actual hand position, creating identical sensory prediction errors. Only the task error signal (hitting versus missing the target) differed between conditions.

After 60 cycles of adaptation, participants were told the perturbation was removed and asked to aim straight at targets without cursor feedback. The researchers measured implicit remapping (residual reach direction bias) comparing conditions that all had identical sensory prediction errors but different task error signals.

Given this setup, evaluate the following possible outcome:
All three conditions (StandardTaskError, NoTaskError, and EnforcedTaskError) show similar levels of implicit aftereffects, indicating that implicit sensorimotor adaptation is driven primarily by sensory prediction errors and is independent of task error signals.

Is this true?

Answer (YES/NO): NO